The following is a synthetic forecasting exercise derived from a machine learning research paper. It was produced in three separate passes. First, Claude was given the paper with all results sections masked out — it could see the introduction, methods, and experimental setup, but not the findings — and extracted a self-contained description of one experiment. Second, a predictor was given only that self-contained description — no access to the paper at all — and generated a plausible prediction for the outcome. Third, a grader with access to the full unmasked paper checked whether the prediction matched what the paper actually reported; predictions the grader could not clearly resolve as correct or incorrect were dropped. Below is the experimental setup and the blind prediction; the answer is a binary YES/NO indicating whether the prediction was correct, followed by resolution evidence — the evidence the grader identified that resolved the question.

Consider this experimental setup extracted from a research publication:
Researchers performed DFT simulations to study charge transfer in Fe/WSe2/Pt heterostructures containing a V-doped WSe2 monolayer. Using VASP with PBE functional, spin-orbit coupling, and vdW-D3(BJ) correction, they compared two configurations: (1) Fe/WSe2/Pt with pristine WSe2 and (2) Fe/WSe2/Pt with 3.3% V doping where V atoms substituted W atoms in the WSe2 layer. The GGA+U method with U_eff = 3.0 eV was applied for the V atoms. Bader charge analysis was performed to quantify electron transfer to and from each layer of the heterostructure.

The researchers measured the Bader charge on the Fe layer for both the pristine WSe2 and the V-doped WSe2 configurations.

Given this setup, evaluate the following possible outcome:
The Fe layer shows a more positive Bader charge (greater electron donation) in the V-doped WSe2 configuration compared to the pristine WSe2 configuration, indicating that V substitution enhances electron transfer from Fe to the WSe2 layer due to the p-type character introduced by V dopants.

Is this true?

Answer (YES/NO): YES